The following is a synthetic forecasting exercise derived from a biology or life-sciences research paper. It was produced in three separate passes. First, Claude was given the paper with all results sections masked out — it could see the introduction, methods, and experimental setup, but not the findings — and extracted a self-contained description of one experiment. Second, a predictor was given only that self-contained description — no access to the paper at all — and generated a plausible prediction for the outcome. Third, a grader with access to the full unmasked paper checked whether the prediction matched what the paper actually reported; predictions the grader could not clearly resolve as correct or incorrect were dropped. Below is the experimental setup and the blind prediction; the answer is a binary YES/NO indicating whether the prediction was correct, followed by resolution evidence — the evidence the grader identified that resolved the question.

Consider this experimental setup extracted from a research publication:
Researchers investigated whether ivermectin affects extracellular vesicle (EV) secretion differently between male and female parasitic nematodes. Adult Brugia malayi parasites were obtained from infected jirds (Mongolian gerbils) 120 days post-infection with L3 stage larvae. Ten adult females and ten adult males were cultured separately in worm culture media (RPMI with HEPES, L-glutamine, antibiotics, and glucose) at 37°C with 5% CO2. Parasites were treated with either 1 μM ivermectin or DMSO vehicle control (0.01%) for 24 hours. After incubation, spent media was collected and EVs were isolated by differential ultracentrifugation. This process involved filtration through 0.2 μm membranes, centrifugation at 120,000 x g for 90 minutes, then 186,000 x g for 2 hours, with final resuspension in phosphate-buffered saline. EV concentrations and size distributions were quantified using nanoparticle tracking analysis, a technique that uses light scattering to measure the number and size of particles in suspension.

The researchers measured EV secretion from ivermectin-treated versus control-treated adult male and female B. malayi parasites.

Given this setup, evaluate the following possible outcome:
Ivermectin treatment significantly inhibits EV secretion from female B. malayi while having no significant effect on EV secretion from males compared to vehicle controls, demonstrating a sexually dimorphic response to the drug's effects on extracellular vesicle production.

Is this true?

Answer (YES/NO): YES